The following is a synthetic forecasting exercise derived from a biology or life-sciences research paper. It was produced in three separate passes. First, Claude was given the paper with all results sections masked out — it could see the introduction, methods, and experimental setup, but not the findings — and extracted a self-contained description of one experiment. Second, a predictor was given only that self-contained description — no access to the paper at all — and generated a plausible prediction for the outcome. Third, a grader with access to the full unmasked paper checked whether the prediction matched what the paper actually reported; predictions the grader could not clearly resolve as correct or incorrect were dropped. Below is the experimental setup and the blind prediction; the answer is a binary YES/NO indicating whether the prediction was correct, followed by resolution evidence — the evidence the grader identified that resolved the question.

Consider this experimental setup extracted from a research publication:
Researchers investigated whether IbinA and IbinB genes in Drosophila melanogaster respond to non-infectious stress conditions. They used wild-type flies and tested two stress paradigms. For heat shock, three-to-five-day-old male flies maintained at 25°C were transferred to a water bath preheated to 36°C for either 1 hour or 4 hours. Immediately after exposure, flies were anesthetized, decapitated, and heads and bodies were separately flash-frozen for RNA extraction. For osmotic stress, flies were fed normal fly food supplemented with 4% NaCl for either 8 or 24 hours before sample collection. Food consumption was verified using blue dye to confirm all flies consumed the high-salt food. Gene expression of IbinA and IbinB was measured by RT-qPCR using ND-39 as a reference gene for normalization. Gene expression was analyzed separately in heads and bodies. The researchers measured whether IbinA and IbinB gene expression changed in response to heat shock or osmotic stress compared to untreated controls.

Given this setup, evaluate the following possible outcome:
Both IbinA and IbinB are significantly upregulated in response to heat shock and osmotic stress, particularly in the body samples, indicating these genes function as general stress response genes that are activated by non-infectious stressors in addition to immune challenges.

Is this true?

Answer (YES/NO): NO